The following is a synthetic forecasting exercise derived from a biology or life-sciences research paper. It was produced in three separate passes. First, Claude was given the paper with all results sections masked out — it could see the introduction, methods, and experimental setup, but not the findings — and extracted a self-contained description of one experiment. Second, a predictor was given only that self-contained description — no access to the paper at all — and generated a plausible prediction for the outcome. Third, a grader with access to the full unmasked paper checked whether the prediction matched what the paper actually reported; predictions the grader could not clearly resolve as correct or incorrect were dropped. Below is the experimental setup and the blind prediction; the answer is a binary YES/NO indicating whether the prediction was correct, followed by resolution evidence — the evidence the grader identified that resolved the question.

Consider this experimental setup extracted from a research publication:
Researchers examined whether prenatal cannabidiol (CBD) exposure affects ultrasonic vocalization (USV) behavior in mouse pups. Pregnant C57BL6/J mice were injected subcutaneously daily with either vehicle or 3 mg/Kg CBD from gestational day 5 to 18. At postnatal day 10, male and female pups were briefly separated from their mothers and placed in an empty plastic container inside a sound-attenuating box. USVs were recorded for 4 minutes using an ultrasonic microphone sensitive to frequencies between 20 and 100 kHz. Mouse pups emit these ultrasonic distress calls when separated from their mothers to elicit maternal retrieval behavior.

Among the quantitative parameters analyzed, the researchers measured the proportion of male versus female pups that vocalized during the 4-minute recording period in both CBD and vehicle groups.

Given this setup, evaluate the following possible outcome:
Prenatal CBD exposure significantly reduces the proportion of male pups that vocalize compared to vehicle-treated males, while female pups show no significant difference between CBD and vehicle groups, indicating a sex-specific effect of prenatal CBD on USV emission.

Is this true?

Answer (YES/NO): YES